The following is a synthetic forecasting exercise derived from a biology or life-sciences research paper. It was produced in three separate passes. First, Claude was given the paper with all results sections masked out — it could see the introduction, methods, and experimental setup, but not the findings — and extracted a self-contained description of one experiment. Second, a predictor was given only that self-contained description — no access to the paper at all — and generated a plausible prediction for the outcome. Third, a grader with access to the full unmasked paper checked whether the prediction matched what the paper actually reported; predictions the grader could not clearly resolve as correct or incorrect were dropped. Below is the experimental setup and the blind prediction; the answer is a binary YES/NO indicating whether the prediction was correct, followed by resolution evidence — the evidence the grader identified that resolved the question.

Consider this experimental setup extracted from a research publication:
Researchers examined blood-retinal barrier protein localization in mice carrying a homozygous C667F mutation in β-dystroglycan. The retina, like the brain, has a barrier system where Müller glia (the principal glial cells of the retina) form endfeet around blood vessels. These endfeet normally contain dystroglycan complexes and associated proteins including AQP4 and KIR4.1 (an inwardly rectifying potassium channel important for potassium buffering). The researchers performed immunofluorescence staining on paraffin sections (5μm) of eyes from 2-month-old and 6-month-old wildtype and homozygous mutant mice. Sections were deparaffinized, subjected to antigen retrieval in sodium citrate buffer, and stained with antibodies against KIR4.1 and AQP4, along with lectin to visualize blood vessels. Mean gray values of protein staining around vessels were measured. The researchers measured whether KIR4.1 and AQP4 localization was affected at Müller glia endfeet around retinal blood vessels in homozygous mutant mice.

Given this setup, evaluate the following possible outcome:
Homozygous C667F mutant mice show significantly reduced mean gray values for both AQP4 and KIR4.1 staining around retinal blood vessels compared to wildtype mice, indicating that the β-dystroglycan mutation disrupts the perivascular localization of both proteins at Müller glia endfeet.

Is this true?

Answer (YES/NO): NO